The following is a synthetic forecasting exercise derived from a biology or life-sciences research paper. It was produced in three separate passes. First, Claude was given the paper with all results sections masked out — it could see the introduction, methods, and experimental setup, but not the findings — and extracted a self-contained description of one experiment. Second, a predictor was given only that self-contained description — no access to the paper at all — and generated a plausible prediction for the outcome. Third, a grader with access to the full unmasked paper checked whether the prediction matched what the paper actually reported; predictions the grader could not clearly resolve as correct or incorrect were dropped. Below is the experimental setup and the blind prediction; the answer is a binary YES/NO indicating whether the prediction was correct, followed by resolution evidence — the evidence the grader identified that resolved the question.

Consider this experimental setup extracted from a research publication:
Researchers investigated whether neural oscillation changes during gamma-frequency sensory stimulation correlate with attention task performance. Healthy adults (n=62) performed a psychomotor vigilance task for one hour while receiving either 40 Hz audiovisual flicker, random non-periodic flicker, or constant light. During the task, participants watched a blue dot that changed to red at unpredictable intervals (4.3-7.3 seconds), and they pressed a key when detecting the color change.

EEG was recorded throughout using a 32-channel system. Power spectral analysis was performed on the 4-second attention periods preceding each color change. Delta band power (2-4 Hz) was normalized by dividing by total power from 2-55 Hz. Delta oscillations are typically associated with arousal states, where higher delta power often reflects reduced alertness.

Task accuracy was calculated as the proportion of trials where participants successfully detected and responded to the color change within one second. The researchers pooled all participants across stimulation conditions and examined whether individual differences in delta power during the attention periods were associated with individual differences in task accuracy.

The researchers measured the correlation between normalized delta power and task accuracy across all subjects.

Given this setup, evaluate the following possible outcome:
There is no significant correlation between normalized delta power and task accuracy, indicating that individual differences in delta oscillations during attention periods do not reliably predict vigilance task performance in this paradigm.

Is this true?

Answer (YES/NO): NO